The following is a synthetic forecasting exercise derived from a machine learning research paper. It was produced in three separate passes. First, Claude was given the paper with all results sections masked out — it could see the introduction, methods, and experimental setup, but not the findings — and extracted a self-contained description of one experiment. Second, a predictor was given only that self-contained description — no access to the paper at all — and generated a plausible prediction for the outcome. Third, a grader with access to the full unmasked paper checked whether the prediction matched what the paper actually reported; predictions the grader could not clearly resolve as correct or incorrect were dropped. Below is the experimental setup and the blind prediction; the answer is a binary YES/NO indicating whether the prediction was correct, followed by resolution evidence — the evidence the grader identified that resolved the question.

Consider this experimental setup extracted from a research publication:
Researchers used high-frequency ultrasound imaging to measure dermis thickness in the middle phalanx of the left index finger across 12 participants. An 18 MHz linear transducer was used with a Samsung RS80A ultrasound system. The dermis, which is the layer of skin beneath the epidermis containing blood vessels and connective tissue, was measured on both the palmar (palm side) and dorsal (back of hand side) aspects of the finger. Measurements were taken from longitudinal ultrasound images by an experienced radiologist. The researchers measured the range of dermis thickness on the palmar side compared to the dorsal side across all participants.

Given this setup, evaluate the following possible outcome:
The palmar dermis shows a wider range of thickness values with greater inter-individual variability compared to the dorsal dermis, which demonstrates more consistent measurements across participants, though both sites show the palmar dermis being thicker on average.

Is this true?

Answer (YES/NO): YES